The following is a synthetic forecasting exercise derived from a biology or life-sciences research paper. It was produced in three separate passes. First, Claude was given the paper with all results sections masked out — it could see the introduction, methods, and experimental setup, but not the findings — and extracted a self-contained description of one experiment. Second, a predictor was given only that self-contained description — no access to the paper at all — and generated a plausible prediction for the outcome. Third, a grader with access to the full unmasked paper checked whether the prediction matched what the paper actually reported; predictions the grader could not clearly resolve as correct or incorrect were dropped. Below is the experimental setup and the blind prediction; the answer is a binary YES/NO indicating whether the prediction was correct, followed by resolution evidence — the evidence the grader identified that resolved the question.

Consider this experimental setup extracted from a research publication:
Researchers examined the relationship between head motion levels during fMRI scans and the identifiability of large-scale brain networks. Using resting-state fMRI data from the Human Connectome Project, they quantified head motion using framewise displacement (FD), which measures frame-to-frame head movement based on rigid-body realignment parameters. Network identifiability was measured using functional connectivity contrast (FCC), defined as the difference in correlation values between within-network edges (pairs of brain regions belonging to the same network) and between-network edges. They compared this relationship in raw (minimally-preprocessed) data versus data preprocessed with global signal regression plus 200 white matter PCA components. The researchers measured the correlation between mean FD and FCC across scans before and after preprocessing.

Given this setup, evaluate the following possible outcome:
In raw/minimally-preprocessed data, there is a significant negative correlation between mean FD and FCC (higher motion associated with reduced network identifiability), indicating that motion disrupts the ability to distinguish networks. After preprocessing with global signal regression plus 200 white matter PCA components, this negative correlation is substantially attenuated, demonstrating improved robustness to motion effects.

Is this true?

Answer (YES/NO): YES